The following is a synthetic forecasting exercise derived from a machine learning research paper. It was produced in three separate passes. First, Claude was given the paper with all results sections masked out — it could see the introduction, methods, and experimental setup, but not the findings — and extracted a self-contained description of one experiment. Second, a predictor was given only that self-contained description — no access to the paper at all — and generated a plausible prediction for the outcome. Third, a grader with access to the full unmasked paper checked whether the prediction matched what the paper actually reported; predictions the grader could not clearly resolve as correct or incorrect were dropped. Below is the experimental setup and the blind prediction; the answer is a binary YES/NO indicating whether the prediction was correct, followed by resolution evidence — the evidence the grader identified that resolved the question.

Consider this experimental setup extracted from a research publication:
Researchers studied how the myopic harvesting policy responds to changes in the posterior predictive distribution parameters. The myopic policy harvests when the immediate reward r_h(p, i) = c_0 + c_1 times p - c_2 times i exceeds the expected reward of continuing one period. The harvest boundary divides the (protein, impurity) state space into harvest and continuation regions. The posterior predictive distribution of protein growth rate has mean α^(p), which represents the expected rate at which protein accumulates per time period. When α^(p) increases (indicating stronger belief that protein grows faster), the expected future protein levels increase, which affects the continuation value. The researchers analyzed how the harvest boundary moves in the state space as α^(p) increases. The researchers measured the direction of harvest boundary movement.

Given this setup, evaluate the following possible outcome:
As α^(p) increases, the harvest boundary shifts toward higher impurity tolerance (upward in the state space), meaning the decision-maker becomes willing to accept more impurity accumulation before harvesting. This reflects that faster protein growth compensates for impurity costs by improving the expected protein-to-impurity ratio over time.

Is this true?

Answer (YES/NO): YES